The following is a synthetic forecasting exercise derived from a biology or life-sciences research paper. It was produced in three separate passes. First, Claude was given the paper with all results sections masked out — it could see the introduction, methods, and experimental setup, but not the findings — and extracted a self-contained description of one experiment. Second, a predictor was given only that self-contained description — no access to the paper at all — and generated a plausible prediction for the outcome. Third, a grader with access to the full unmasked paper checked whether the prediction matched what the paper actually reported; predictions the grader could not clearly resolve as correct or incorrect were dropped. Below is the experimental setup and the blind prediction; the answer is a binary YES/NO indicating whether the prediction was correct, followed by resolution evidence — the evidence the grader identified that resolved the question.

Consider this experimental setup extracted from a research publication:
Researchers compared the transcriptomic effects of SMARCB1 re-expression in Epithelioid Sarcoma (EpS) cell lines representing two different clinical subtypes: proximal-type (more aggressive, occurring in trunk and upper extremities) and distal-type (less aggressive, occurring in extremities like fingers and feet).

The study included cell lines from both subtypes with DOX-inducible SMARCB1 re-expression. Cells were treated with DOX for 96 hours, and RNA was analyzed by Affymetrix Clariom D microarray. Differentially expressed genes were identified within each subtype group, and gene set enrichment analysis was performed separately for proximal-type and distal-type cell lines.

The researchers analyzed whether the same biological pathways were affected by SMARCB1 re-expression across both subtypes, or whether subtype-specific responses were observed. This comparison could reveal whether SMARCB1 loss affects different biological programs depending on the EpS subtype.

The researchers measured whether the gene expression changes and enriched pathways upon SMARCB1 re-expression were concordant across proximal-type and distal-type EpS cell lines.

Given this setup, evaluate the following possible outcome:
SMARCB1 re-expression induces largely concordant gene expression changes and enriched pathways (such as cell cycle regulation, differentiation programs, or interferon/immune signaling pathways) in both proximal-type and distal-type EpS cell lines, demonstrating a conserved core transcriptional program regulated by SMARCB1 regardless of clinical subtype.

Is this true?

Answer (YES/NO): YES